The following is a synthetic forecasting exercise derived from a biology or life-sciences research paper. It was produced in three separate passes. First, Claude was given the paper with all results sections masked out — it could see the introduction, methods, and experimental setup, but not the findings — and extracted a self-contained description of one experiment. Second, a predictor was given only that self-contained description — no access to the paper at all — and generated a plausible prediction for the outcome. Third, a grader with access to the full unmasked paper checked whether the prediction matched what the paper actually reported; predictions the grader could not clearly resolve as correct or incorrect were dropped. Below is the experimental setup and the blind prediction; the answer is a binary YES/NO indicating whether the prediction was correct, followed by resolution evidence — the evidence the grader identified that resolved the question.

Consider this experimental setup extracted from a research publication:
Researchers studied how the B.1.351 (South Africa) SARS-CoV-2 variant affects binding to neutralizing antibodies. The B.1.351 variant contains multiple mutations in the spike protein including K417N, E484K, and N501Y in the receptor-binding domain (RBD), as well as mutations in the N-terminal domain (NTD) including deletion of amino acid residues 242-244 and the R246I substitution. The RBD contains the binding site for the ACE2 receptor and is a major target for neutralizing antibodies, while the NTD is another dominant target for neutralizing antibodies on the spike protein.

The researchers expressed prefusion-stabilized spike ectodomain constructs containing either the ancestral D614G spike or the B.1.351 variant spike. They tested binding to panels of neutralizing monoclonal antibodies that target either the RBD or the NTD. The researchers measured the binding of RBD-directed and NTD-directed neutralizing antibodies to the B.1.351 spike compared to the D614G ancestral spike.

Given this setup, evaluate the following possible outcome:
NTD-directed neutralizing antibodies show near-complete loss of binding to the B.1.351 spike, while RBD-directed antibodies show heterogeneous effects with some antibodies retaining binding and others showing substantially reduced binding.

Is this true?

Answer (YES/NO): NO